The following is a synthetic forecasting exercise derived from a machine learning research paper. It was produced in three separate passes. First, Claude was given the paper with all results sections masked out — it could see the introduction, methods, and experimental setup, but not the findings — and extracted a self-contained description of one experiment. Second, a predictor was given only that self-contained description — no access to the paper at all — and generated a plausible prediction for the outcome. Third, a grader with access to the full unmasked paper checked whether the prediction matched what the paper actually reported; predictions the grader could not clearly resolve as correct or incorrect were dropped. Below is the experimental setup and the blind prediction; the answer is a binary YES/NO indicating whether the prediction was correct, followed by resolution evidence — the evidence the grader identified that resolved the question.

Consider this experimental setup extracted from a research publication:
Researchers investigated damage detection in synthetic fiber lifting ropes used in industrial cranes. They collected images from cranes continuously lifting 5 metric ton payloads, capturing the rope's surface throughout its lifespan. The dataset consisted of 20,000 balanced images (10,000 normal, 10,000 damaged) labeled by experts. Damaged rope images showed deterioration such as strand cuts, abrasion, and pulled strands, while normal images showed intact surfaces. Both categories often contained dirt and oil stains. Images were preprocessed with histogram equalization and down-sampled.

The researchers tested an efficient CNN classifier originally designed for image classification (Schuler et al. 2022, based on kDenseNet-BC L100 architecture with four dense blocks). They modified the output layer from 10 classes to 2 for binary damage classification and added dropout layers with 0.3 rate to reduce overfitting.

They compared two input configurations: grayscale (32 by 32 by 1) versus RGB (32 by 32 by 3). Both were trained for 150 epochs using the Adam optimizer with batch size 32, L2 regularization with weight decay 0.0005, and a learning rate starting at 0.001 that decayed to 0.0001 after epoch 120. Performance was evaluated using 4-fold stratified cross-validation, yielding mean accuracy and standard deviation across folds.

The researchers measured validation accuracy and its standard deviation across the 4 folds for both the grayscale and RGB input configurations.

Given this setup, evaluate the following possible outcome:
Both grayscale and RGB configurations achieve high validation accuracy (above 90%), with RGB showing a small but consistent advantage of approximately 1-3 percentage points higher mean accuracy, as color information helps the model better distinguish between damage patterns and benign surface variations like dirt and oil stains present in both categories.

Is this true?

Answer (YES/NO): YES